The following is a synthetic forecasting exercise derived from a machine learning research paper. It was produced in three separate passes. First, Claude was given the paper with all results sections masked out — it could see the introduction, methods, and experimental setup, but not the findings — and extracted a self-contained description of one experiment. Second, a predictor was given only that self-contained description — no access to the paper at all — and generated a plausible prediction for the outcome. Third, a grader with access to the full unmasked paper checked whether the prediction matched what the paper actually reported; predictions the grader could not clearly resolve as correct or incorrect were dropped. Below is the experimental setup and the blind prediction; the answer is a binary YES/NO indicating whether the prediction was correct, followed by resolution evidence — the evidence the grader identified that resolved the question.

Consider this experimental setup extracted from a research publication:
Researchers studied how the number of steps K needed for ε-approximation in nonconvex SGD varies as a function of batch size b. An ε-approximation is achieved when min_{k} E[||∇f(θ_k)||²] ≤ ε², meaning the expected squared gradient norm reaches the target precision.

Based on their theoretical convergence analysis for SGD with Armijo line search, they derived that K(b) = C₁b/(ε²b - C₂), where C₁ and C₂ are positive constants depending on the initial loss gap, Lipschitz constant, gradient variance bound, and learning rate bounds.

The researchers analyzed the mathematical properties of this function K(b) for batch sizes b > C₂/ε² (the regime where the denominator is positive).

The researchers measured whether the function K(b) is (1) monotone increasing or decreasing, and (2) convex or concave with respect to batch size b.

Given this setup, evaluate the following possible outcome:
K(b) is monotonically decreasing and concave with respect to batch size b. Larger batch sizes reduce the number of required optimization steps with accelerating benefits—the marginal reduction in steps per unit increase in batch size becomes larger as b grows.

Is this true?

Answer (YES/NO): NO